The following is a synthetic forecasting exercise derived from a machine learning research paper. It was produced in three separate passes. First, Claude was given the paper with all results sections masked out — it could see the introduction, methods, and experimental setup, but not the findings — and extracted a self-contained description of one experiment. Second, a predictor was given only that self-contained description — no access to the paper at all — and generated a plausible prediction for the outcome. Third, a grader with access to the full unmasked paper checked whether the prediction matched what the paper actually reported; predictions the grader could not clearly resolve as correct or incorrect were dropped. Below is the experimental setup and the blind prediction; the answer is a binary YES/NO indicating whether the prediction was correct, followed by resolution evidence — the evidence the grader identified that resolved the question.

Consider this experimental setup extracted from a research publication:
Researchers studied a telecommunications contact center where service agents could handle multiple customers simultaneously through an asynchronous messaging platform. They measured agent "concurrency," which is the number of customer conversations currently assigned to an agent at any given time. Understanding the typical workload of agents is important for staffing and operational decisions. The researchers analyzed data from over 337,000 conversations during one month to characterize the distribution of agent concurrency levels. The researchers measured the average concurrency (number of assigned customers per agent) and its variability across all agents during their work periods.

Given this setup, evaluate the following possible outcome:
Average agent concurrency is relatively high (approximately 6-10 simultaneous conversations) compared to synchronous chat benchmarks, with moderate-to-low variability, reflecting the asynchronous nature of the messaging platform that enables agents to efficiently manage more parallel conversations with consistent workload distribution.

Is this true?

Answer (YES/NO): NO